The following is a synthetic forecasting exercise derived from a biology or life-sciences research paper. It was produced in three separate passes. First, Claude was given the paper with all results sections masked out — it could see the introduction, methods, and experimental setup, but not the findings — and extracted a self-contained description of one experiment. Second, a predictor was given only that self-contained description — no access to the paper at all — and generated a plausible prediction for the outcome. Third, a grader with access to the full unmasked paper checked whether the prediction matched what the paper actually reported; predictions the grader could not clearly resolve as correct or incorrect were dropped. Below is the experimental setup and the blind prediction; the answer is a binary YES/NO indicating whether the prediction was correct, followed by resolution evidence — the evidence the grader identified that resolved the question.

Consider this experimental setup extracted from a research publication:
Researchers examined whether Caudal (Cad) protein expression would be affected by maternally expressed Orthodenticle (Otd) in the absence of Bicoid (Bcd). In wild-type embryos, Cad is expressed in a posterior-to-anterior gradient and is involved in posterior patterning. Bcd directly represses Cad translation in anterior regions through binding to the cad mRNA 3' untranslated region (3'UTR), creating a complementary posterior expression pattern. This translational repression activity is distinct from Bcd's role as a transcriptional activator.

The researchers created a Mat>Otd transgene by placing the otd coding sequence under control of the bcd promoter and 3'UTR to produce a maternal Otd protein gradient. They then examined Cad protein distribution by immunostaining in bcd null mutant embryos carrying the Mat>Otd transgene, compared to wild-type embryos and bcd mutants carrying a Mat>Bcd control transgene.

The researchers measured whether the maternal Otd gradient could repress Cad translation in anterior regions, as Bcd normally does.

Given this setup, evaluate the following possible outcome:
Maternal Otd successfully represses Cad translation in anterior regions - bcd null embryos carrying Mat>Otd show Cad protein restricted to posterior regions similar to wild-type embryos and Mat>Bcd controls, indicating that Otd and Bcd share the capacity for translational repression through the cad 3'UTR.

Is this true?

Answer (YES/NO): NO